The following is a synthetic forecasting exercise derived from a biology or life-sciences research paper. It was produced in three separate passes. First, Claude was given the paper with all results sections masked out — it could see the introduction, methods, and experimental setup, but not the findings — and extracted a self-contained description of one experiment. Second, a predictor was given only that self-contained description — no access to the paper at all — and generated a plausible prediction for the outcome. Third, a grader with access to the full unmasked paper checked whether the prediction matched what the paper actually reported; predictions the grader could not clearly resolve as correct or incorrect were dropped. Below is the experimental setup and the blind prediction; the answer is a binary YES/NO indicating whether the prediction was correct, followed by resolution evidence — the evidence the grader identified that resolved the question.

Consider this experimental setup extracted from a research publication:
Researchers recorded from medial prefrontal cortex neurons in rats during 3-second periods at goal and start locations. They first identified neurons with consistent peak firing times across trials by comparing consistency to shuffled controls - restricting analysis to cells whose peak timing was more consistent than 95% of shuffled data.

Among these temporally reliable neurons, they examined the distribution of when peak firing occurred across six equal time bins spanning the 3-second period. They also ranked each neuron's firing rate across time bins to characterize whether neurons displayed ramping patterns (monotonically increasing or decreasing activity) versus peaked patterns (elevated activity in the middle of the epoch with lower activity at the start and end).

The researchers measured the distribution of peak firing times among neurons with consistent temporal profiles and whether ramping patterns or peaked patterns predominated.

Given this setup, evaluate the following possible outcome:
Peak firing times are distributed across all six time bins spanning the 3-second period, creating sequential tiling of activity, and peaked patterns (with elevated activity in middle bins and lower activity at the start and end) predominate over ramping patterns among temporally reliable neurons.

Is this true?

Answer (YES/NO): NO